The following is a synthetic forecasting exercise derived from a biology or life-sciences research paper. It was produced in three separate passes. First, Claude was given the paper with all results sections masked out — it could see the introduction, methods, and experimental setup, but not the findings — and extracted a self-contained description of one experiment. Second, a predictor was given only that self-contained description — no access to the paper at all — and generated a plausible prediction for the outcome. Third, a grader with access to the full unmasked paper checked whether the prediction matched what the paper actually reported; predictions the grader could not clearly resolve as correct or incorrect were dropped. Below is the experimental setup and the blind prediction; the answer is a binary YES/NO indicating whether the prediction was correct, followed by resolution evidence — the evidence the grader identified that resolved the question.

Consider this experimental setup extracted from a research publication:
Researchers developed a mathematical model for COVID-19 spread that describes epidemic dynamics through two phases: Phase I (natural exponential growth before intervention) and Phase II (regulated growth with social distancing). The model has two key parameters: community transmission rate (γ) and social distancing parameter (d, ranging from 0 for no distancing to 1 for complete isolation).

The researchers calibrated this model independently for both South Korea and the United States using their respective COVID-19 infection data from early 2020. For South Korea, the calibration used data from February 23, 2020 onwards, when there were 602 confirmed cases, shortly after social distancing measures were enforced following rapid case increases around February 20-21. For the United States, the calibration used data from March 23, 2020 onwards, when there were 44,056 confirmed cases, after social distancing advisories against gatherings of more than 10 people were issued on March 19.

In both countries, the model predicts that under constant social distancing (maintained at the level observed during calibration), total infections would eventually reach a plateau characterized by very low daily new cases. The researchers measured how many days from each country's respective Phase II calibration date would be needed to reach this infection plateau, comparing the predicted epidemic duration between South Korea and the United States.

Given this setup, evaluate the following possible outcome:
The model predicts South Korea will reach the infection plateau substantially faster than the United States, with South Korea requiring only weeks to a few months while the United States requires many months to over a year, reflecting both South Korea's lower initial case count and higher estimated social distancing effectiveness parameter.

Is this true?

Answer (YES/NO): NO